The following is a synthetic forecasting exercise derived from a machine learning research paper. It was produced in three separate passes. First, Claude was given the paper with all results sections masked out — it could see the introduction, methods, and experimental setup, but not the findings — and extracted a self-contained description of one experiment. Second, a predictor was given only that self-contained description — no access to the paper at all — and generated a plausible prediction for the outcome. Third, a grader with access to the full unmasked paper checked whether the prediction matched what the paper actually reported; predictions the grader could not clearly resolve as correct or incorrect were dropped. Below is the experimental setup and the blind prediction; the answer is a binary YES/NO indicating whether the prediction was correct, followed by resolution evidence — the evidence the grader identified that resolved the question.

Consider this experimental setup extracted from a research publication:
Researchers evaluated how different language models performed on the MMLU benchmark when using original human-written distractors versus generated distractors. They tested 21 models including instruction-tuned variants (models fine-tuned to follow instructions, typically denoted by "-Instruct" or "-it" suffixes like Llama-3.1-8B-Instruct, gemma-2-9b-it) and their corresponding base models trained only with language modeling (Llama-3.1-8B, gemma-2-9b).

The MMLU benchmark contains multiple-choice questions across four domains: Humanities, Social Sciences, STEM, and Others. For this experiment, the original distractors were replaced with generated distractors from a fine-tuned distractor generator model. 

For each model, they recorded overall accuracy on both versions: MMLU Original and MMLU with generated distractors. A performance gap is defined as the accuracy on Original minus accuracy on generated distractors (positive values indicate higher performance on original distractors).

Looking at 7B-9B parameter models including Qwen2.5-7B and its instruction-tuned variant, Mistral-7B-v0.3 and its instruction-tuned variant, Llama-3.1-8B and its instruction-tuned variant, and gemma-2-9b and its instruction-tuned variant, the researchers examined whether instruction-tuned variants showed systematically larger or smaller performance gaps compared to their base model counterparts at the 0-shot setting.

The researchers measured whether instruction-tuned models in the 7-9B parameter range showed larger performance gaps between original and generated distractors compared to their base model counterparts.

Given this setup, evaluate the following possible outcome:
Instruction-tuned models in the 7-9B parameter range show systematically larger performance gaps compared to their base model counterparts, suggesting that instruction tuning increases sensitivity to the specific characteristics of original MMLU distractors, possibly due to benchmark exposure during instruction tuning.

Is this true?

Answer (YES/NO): NO